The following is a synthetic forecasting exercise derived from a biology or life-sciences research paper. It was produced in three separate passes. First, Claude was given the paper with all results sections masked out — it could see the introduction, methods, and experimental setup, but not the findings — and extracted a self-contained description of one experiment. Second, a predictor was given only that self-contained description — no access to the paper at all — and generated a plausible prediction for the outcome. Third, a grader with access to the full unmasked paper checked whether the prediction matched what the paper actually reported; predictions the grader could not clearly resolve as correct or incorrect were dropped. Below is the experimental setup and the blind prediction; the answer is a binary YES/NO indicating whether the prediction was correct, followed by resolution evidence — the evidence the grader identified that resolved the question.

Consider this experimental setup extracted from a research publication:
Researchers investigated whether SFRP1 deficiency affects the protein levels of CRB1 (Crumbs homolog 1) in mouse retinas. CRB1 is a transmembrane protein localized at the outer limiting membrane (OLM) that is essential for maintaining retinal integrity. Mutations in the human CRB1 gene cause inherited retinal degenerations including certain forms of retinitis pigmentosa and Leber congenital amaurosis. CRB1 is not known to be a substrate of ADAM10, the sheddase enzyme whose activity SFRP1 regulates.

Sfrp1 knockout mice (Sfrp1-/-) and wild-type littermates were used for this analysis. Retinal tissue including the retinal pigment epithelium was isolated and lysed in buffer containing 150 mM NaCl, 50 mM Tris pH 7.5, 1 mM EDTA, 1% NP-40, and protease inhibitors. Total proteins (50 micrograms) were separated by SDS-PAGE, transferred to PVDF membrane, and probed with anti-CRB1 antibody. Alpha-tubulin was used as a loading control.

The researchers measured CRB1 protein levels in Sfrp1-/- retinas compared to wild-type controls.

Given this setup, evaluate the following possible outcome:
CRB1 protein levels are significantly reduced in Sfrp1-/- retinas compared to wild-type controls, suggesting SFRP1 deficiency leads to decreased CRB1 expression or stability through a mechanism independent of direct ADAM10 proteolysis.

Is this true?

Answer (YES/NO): NO